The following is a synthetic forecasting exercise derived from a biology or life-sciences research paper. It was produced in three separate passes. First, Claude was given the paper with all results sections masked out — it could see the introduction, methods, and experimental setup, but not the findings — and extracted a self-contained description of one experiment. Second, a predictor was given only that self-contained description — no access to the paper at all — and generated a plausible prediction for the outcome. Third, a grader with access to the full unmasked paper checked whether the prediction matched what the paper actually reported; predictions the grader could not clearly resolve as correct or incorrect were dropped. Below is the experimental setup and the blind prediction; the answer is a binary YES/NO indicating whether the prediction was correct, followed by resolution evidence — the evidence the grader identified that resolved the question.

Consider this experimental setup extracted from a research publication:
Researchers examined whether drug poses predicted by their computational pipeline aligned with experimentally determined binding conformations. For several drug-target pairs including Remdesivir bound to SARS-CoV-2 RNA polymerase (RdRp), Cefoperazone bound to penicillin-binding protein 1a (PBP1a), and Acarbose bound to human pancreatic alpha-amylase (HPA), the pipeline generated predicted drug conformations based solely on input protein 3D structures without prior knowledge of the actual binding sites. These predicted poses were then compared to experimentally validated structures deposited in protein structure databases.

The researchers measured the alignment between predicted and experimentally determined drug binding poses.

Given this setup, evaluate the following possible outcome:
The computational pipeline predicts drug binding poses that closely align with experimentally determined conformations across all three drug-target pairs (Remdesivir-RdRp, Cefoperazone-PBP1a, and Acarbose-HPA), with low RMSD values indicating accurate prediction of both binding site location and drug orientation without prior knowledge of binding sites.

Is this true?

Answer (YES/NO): NO